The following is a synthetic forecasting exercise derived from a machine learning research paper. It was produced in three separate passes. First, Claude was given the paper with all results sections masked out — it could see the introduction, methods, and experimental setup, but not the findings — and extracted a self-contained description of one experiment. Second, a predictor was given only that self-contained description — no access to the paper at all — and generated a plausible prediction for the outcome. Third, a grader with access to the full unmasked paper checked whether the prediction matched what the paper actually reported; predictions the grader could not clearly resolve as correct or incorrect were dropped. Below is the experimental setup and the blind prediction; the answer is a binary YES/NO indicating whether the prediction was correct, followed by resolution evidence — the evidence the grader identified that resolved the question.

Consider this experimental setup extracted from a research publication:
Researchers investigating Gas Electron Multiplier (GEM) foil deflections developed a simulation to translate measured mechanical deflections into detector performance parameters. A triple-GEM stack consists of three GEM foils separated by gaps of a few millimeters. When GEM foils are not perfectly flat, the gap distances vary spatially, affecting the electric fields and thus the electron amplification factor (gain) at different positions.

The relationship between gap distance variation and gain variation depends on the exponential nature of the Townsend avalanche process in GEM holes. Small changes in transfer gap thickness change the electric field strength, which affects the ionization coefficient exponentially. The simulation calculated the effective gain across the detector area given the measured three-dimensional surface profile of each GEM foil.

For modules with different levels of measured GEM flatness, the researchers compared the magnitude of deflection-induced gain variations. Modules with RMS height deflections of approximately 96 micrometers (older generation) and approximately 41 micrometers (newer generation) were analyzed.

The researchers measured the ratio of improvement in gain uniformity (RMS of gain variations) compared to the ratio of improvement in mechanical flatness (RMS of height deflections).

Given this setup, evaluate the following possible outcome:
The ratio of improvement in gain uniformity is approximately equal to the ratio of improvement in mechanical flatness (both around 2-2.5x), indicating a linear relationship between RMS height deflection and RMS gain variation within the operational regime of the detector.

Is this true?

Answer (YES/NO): YES